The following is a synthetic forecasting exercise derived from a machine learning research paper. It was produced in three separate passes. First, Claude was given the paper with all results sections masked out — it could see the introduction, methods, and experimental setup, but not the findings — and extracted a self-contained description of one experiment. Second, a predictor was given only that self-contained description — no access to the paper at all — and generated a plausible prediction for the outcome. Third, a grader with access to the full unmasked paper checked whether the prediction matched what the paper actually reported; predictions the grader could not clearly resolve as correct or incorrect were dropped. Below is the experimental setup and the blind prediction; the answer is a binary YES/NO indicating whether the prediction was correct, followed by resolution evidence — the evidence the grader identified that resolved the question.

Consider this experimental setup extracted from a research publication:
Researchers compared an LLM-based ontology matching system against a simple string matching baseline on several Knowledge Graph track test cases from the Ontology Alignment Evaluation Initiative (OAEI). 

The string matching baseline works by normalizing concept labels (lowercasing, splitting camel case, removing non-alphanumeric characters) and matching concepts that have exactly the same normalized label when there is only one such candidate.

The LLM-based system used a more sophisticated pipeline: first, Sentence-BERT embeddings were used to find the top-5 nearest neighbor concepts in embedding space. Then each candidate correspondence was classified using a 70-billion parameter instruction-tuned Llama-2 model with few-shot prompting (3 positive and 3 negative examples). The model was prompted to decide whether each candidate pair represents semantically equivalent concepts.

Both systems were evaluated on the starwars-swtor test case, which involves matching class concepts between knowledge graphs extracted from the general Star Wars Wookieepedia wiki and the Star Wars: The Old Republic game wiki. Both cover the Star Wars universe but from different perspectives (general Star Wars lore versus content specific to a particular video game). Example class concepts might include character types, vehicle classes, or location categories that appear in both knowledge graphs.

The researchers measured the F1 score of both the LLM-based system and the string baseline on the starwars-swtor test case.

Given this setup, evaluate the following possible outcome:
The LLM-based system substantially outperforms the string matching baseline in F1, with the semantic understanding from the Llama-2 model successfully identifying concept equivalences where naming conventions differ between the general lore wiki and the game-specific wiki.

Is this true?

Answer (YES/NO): NO